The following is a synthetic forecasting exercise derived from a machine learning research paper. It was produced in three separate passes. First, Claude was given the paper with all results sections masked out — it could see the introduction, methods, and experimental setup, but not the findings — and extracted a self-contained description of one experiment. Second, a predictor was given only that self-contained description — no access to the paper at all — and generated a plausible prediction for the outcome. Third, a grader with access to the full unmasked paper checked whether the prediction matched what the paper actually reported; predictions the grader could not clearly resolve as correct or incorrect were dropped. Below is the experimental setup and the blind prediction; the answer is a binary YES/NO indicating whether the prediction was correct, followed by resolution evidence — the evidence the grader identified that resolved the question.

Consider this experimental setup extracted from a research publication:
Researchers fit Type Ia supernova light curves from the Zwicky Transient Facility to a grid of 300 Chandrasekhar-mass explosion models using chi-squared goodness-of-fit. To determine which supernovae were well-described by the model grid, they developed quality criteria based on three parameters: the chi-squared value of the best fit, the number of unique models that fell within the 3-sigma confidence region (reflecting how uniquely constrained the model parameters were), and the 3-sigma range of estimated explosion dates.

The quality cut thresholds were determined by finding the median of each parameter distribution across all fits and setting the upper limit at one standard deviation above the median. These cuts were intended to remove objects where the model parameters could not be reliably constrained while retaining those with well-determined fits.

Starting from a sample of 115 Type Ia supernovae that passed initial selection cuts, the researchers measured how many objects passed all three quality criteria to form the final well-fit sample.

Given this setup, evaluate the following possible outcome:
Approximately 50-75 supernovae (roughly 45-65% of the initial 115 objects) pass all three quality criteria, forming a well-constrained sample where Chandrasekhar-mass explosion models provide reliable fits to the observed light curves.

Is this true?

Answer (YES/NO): NO